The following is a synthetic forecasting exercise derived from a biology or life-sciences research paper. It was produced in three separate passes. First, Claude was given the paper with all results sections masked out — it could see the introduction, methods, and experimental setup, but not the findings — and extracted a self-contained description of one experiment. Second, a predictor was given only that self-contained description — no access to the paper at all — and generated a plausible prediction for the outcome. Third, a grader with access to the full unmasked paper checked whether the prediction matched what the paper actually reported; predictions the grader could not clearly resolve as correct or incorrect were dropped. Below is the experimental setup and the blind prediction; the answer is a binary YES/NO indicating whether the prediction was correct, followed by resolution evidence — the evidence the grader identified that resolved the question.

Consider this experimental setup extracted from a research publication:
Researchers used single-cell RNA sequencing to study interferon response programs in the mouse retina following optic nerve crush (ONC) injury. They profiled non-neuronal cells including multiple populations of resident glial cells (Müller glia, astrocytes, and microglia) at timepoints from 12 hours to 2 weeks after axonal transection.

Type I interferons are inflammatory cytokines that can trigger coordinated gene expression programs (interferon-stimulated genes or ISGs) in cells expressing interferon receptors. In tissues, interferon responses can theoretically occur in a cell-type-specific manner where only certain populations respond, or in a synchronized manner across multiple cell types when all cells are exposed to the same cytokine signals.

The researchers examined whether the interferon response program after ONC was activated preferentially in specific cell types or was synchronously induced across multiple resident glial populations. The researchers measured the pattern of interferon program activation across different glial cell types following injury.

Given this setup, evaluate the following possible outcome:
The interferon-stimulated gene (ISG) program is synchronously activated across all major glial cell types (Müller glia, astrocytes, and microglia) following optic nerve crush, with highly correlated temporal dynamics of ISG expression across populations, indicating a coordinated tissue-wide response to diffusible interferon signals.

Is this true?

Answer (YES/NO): YES